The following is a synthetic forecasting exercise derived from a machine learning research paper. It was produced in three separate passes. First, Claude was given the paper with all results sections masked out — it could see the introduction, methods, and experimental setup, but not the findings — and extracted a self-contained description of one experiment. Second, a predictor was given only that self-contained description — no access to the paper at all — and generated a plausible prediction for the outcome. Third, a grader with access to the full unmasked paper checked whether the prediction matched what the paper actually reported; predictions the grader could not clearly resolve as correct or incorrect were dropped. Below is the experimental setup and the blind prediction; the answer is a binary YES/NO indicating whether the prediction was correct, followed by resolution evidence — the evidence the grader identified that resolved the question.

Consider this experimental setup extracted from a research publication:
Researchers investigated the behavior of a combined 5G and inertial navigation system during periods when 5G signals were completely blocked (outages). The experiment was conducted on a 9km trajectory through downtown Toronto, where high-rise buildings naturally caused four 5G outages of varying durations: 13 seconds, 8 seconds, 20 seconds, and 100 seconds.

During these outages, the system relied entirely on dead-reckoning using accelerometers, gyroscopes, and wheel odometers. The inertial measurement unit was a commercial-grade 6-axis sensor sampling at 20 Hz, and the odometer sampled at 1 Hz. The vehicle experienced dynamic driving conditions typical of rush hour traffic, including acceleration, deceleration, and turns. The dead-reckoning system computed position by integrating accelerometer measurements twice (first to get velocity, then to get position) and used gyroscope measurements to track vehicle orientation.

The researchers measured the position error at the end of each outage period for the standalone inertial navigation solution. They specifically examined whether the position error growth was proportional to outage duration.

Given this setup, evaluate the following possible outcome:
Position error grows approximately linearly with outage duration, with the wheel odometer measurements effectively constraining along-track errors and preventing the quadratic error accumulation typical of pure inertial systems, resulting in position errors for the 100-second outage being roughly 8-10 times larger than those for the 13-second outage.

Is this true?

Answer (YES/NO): NO